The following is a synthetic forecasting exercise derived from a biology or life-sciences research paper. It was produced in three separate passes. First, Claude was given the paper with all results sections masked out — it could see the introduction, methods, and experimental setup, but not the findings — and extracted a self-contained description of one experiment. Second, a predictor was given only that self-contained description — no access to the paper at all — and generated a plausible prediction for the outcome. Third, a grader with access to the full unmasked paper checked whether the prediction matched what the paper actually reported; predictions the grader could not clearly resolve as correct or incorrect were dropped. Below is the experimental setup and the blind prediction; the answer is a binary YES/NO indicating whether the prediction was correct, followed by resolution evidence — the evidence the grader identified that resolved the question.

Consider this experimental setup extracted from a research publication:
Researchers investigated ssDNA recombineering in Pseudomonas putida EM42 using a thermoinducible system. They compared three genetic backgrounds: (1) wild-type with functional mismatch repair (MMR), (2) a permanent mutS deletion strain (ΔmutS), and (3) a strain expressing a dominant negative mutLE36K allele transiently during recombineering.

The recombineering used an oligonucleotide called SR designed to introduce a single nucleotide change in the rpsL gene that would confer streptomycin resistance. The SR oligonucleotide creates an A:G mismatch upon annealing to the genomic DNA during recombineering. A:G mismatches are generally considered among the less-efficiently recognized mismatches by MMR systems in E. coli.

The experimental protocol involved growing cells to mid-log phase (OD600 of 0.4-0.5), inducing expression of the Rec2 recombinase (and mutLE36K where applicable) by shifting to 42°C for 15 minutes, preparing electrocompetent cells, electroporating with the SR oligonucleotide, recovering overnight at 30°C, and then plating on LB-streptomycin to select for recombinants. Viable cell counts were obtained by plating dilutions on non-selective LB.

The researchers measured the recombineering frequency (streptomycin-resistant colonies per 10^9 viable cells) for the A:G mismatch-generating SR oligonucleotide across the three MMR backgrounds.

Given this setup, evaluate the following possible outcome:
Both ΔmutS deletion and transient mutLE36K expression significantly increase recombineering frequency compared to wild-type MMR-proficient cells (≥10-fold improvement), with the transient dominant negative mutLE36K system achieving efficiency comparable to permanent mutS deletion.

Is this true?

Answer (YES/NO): NO